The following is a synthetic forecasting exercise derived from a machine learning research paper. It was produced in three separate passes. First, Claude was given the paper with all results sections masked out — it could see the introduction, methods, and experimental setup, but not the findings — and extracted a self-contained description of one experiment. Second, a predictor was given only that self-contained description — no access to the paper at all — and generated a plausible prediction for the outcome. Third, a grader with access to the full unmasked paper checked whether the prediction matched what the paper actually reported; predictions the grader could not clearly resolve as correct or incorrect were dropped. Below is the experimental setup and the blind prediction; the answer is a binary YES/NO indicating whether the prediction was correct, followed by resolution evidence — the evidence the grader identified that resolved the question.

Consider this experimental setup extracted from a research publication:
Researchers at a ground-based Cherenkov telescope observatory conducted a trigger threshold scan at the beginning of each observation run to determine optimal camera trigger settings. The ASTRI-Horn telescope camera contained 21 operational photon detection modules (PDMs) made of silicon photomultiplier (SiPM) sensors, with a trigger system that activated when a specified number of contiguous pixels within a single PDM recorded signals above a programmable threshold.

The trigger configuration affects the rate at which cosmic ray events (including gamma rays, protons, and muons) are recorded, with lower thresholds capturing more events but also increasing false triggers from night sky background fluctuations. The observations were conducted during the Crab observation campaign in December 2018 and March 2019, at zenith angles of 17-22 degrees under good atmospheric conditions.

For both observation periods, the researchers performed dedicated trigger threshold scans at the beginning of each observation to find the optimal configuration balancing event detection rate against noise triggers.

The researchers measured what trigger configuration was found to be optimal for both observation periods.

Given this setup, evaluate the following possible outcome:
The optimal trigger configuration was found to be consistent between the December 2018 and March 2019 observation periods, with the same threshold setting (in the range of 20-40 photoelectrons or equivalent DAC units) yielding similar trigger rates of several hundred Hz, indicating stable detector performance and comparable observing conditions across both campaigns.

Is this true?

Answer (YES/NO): NO